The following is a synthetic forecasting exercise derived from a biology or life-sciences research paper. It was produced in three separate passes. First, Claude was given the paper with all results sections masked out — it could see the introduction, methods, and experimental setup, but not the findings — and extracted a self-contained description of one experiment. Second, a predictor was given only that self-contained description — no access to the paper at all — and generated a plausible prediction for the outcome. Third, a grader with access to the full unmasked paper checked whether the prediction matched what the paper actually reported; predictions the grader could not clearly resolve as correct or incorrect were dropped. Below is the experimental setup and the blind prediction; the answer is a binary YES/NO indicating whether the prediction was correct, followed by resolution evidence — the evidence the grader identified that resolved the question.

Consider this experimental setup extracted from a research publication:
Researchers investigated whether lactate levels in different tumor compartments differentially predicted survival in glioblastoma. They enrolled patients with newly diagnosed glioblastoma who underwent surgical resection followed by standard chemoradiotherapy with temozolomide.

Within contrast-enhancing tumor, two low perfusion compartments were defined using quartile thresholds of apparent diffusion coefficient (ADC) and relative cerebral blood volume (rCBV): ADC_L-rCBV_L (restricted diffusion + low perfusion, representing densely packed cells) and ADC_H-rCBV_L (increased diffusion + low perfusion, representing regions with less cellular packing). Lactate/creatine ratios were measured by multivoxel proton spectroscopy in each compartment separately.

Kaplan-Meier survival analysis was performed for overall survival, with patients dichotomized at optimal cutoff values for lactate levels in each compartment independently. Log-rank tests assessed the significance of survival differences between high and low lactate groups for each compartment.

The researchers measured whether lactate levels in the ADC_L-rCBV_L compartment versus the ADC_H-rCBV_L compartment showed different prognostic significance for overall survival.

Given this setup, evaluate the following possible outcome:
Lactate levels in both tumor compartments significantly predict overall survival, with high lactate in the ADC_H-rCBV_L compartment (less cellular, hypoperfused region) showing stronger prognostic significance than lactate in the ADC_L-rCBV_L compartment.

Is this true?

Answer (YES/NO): NO